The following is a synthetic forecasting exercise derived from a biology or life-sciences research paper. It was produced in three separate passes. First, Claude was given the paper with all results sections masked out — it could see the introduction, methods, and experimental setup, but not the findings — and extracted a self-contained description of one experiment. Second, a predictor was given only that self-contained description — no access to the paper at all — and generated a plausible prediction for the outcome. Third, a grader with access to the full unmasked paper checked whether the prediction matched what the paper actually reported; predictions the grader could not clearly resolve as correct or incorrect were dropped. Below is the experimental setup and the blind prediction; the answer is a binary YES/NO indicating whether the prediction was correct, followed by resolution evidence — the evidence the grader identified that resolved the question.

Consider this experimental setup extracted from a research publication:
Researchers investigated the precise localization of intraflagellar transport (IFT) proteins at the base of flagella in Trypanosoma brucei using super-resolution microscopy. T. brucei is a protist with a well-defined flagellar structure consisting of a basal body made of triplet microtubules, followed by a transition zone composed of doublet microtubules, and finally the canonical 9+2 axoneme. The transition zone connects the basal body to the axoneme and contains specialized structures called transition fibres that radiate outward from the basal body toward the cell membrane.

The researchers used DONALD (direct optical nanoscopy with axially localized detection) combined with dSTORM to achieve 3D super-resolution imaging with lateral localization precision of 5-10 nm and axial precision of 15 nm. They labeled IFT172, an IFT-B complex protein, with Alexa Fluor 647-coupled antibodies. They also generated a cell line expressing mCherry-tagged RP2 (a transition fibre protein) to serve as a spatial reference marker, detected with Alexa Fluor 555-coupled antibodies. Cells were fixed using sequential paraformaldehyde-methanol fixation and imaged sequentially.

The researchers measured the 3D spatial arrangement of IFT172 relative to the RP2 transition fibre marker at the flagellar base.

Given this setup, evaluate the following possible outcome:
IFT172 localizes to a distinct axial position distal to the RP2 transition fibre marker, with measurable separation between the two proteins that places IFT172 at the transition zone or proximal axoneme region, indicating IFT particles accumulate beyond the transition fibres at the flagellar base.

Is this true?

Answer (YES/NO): YES